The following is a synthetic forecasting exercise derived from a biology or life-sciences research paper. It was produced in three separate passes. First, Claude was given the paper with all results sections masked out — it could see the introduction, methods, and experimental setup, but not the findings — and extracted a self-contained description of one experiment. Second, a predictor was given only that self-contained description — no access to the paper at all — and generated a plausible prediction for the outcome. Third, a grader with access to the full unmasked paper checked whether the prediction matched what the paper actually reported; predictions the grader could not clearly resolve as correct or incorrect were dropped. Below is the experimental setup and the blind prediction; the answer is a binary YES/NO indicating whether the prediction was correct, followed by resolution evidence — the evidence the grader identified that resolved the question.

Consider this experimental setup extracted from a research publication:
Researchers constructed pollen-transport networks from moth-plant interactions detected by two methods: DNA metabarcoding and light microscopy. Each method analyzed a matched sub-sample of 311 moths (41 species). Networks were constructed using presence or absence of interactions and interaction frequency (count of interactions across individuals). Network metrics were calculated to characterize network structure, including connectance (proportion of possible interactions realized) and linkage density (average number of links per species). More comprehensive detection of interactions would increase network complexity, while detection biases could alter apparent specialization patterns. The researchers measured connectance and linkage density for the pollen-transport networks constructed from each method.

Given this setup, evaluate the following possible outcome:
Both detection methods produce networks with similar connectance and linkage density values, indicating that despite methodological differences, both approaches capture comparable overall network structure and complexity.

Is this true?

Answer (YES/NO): NO